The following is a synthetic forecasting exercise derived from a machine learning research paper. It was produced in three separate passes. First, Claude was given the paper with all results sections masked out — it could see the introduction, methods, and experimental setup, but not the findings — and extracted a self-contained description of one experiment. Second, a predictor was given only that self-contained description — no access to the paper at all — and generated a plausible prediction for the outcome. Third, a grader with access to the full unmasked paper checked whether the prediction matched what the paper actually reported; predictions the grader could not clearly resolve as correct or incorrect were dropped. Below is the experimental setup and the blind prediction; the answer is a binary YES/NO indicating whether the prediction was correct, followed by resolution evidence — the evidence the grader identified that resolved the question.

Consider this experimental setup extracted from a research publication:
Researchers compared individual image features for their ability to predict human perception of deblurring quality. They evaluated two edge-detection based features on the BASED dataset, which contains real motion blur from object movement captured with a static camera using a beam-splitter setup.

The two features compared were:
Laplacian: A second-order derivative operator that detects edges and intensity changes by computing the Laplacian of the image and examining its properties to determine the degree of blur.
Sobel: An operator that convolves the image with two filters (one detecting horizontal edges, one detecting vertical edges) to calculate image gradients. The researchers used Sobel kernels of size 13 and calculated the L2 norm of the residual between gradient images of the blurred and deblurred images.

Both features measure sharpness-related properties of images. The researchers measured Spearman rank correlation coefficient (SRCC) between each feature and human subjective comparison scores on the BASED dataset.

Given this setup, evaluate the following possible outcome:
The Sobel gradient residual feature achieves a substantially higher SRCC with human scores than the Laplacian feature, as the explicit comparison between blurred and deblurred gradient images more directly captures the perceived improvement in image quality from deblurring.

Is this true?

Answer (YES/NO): NO